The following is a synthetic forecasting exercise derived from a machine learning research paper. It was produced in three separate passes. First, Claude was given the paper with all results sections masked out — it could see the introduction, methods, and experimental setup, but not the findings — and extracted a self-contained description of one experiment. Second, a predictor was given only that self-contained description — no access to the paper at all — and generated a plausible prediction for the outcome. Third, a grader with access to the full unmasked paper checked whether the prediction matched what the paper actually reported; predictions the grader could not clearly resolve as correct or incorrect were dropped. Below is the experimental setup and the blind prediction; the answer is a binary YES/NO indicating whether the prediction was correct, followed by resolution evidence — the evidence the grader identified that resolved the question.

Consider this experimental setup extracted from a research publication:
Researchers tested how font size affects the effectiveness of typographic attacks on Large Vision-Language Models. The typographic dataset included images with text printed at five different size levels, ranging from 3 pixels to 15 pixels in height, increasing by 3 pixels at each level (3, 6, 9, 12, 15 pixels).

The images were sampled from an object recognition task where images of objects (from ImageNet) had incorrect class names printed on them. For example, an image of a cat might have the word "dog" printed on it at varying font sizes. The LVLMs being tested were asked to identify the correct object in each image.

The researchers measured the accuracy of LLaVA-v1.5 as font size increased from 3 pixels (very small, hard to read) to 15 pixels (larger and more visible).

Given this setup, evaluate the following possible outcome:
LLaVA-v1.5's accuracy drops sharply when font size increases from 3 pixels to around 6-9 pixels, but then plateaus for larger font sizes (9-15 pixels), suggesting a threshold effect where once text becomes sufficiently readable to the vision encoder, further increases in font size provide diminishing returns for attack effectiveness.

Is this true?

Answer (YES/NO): NO